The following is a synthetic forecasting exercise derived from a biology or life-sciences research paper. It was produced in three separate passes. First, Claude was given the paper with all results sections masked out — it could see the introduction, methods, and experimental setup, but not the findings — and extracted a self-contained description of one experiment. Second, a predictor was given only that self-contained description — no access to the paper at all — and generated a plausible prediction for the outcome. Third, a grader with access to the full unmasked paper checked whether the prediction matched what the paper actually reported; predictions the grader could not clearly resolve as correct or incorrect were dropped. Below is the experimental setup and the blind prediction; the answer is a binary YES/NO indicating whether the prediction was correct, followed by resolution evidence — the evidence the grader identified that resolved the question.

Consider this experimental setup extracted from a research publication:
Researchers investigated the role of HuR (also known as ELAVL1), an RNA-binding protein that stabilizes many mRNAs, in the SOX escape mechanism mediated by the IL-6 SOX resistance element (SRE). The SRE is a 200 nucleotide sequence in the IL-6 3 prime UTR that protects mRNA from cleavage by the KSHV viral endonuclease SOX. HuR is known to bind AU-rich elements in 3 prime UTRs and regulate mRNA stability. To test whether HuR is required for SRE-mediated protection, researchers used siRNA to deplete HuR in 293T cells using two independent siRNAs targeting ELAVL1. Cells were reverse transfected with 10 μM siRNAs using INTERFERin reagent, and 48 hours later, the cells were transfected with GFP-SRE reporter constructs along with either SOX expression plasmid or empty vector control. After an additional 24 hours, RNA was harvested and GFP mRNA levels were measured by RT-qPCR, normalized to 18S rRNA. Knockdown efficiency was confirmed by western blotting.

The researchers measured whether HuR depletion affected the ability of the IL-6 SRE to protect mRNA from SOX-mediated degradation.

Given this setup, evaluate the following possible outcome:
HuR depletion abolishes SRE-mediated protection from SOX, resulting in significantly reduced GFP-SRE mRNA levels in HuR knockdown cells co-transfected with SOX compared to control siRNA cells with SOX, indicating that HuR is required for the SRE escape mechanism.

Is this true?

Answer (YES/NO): YES